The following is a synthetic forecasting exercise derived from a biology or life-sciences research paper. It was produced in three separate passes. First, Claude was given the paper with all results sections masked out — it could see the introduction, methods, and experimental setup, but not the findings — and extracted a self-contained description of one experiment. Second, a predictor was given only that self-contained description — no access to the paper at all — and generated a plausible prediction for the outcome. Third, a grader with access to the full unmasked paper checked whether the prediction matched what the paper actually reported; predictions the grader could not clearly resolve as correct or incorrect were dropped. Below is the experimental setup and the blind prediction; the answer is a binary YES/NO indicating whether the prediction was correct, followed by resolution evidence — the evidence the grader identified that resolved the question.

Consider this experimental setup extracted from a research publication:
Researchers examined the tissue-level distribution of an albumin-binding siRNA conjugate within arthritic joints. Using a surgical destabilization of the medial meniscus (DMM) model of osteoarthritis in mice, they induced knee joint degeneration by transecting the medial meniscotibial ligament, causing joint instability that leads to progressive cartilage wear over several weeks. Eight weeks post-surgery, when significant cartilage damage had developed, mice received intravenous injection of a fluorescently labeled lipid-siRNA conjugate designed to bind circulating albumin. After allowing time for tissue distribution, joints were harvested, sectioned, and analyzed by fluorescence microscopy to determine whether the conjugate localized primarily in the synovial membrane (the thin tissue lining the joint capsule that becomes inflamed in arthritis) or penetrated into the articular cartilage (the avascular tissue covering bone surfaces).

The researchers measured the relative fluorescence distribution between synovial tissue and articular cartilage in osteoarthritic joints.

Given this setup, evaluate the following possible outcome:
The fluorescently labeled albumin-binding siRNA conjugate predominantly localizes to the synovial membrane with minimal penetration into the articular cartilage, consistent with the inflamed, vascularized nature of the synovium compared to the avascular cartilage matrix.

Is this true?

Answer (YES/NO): NO